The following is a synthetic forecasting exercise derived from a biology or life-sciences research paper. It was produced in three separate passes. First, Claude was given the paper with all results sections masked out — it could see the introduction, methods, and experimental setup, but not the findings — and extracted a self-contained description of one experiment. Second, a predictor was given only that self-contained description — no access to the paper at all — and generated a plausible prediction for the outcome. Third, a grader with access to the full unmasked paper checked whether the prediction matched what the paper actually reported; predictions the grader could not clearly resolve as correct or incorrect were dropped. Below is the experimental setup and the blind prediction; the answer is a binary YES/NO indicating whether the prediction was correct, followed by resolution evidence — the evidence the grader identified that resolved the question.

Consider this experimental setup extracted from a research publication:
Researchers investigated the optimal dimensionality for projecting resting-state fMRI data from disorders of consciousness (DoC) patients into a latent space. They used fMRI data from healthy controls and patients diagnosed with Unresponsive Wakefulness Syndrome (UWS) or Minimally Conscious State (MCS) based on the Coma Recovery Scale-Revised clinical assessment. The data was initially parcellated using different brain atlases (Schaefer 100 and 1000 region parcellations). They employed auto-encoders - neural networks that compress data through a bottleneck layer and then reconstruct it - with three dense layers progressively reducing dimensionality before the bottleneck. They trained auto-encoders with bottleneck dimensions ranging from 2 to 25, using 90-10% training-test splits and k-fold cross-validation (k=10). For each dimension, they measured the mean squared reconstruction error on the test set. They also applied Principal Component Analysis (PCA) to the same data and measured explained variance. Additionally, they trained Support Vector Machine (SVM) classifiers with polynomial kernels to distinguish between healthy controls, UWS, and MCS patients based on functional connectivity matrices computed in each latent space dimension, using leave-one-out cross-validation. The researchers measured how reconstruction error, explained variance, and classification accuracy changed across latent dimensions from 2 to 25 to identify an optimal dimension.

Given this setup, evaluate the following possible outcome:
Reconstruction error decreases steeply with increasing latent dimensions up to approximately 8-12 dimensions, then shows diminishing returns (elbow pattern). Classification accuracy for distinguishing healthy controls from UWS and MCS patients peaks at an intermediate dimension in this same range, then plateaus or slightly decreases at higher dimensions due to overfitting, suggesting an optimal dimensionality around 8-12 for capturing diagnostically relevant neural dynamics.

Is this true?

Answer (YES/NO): NO